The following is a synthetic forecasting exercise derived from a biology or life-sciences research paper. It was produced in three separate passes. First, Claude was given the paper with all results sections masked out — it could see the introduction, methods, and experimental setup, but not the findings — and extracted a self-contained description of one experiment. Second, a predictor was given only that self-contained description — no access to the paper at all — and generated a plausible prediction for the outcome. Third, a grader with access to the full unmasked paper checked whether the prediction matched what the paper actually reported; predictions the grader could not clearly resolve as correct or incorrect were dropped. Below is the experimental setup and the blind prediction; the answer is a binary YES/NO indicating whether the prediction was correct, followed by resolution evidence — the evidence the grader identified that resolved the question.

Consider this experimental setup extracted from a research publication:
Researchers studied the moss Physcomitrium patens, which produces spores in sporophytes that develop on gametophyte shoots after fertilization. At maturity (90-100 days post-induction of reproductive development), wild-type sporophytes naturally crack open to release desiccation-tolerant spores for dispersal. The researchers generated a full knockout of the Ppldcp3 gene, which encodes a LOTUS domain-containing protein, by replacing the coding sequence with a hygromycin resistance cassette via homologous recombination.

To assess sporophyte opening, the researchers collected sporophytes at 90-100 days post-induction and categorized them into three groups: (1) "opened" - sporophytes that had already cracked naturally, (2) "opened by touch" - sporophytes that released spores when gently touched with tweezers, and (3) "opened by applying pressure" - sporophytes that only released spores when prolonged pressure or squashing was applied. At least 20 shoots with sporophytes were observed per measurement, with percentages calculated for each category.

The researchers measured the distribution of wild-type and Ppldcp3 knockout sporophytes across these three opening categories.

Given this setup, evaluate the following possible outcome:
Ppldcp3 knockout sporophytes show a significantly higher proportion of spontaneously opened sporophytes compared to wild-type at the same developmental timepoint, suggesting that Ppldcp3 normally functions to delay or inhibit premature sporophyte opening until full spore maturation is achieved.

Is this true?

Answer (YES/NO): NO